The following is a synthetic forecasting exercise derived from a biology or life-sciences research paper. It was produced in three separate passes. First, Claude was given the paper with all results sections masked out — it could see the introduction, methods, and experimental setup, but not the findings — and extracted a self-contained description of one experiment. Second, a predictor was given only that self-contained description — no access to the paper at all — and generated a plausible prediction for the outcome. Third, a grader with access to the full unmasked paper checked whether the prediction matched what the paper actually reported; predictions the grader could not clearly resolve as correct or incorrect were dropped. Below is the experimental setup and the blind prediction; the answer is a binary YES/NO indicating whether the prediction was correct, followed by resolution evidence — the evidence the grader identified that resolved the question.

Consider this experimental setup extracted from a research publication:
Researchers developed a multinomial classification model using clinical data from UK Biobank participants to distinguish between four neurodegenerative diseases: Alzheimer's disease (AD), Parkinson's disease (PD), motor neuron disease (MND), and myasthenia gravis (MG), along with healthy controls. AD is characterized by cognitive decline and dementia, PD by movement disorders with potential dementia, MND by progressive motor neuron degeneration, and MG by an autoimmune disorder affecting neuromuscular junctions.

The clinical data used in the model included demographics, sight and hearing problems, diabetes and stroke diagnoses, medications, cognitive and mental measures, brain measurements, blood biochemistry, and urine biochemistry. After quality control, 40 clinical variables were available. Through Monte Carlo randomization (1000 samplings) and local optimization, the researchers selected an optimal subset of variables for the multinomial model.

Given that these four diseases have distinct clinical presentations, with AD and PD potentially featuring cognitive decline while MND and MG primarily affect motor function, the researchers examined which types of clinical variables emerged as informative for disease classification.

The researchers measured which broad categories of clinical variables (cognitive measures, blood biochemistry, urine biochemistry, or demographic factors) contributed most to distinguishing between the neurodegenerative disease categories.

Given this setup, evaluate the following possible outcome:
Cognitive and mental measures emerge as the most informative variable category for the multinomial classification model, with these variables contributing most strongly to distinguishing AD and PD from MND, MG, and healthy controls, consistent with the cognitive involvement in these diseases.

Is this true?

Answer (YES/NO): NO